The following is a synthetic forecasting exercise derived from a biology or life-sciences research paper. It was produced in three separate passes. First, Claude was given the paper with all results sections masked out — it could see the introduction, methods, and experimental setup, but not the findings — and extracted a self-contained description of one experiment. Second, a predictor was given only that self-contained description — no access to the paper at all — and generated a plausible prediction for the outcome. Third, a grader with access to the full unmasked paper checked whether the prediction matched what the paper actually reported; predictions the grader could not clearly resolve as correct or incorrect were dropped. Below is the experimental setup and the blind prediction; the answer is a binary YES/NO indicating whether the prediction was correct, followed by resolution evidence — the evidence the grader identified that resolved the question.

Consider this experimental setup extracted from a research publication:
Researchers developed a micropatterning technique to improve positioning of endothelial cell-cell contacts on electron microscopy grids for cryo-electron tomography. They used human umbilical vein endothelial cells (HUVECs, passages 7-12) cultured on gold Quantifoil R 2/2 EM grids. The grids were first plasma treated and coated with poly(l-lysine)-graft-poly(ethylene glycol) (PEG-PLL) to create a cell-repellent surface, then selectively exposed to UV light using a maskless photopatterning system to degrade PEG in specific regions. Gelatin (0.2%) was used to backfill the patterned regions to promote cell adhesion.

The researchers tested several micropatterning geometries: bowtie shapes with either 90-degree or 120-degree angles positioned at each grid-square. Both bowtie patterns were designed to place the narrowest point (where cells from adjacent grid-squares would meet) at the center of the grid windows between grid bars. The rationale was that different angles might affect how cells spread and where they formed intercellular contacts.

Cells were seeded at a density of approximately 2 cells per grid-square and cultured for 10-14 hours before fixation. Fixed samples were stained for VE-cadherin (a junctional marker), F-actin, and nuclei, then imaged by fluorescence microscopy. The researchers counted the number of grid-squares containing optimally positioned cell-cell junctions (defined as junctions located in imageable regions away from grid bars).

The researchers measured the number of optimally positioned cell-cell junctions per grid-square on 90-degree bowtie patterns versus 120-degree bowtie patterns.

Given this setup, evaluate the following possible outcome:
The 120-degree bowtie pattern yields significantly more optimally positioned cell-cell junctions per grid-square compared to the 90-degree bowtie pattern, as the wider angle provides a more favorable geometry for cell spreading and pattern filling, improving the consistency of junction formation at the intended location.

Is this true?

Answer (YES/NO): NO